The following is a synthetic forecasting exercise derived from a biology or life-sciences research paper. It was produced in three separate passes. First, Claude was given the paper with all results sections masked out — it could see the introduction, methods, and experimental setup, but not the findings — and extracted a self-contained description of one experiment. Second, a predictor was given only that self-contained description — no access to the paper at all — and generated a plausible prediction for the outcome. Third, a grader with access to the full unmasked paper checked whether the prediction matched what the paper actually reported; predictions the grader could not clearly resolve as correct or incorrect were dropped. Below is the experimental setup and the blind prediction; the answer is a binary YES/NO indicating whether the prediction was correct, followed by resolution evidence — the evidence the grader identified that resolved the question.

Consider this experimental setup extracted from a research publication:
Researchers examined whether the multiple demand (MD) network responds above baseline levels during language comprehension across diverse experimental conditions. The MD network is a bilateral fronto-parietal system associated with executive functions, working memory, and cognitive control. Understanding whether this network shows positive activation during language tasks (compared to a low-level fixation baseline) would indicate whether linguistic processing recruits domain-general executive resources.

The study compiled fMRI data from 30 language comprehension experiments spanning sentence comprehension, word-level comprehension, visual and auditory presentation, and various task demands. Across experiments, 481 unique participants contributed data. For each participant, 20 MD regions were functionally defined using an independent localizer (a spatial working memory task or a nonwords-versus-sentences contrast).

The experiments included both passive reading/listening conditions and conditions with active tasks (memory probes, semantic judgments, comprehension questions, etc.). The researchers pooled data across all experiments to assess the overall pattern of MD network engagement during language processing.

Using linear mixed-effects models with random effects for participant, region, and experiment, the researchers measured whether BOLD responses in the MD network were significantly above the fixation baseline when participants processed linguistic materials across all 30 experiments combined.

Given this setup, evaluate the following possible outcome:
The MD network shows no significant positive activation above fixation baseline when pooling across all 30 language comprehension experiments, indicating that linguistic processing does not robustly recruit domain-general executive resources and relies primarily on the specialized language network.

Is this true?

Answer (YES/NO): NO